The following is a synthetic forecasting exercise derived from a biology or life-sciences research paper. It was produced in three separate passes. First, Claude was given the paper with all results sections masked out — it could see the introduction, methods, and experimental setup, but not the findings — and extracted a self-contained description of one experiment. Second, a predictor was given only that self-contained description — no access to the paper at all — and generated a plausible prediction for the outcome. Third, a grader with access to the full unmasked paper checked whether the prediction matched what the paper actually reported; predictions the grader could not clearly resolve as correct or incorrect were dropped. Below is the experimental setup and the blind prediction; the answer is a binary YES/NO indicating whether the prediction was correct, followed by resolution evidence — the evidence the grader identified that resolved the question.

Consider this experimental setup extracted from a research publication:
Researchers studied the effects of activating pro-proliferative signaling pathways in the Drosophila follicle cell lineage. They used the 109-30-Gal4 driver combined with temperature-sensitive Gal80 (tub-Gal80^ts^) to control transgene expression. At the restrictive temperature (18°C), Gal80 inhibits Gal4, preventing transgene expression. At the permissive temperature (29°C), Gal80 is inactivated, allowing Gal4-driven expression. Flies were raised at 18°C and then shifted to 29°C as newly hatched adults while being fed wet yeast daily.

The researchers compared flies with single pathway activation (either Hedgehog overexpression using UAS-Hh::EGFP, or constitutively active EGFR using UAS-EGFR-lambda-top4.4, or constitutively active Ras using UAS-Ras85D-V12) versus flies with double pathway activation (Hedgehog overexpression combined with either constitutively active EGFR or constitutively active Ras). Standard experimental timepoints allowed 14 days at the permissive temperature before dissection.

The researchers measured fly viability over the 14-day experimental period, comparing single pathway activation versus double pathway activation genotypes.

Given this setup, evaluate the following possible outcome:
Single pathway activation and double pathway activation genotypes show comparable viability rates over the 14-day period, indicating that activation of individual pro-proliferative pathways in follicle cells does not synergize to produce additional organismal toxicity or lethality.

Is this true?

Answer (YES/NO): NO